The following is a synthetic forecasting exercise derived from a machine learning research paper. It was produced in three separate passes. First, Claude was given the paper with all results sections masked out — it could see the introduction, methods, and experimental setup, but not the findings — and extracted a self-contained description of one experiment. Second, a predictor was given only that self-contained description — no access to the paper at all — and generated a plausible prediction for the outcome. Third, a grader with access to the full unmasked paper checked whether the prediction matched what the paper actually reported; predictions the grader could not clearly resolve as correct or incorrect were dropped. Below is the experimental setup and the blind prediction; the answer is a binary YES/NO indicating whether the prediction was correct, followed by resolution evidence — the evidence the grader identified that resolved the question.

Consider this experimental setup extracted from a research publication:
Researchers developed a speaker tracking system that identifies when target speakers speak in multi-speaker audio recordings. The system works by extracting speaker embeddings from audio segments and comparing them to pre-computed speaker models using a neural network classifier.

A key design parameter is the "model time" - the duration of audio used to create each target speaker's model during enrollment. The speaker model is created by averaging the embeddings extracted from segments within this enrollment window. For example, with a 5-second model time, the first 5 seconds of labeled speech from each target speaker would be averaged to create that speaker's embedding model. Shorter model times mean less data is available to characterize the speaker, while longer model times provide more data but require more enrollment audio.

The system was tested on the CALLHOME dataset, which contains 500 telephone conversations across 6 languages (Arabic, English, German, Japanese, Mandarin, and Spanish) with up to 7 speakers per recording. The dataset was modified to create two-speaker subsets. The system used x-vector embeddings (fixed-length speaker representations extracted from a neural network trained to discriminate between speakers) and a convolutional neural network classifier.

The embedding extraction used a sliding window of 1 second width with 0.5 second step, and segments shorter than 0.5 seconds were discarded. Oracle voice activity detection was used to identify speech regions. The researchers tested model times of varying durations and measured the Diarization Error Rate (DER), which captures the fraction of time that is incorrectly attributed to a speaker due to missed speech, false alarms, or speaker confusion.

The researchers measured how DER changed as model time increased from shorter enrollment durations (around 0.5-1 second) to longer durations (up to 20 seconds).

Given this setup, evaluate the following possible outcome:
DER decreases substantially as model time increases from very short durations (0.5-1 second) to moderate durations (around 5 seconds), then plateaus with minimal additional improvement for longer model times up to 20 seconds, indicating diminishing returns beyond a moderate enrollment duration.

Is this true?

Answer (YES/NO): NO